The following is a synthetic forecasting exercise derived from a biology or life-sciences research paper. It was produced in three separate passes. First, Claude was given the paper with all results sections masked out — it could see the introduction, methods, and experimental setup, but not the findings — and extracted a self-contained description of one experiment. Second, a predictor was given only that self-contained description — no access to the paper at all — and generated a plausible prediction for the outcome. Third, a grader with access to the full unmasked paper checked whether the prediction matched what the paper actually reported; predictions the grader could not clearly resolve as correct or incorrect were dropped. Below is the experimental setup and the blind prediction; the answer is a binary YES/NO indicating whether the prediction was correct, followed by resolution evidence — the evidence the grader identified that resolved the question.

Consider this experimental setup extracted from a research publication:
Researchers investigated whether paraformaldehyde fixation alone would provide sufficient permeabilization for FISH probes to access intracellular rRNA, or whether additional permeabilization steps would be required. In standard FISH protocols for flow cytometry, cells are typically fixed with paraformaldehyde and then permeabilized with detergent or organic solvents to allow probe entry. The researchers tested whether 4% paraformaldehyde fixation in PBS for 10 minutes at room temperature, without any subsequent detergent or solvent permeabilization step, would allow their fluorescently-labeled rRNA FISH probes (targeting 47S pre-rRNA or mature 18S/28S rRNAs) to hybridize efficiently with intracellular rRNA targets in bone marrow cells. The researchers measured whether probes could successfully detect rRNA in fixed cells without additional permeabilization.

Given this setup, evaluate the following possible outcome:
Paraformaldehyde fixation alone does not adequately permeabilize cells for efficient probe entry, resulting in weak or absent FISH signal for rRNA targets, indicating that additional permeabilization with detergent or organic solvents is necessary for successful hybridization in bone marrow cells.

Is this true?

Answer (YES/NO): NO